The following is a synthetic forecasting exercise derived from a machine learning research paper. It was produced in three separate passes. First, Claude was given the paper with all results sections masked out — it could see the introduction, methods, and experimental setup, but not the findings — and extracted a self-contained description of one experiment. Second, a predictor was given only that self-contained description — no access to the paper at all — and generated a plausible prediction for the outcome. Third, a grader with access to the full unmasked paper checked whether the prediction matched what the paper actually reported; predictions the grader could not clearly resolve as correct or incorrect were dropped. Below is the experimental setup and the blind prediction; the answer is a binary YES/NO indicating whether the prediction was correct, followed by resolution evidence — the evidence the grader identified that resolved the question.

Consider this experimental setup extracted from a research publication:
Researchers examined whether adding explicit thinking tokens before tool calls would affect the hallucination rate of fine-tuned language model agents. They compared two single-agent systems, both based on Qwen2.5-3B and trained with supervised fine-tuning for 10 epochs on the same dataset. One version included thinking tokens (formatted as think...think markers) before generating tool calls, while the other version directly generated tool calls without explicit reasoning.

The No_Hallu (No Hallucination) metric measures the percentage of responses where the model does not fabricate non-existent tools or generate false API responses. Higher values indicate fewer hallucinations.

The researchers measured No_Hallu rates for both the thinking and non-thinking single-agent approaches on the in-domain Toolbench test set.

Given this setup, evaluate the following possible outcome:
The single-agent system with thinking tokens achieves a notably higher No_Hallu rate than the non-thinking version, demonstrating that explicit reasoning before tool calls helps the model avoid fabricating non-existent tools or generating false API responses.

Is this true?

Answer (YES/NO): NO